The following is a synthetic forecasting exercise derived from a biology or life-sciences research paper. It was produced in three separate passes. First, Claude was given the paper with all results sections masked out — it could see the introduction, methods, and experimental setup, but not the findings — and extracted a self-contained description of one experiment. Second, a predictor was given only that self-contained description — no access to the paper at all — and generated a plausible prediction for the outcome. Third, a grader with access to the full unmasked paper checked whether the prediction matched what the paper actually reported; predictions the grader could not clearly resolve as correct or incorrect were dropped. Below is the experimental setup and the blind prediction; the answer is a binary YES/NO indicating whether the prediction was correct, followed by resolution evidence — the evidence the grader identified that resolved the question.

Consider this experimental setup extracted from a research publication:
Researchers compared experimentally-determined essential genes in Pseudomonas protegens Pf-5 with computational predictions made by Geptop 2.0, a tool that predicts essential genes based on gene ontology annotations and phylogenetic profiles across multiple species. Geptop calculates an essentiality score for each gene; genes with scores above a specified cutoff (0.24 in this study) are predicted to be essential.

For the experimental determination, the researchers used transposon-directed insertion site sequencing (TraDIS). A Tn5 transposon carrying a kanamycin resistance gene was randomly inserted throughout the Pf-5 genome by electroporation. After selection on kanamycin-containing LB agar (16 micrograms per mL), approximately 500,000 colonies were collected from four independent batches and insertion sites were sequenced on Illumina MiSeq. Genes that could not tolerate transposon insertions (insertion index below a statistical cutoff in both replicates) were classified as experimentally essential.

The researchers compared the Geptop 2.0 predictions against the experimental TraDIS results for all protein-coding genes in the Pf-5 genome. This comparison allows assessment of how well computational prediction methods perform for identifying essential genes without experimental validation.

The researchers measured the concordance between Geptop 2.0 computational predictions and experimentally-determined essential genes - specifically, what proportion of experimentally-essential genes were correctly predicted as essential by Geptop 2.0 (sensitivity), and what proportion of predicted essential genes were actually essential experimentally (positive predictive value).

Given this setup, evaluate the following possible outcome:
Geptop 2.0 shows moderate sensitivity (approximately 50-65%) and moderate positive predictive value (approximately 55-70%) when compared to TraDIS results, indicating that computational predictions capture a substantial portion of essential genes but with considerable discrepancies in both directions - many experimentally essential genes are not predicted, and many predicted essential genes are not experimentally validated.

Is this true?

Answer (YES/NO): NO